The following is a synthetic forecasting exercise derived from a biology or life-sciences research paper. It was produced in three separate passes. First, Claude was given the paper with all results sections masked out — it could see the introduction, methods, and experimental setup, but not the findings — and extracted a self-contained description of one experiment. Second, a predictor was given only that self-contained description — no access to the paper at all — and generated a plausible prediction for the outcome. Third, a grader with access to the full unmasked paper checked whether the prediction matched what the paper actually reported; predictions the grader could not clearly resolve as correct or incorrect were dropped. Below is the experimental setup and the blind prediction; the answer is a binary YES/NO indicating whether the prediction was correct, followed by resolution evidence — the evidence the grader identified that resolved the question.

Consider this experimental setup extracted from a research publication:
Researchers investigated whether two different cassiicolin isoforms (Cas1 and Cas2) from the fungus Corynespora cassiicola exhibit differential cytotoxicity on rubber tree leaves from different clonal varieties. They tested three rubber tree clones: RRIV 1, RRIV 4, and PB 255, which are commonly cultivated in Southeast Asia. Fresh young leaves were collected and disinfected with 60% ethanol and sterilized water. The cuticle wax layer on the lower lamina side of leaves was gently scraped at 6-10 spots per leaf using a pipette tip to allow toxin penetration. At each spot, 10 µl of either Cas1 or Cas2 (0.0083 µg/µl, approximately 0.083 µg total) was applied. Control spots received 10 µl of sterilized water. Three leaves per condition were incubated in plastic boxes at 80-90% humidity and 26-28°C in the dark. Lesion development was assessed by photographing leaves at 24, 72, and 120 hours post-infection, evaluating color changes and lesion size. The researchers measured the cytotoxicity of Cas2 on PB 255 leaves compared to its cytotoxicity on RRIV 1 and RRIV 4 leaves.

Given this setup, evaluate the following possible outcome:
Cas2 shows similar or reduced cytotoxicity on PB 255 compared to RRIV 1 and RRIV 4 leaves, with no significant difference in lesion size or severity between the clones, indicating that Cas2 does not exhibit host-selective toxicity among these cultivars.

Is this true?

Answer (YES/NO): NO